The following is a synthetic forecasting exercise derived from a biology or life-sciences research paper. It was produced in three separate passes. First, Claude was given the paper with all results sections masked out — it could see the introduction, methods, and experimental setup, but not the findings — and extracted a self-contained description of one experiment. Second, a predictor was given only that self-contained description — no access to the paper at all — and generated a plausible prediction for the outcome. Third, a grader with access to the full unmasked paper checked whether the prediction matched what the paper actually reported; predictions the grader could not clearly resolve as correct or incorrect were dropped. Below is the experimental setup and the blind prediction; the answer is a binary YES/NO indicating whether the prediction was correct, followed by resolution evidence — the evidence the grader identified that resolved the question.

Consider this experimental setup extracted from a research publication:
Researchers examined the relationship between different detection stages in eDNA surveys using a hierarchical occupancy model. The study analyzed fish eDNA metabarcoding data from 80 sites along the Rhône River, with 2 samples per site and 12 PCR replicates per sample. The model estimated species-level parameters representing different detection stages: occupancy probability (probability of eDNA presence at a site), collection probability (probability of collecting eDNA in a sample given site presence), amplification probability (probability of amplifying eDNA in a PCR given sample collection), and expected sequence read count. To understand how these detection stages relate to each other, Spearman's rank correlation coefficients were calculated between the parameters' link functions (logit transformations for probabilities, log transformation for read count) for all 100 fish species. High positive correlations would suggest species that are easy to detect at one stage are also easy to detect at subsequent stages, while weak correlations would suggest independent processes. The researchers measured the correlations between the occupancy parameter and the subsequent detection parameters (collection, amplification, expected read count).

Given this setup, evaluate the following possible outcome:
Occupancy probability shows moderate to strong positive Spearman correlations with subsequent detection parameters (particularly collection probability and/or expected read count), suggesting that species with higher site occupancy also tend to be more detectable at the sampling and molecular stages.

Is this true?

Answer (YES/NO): YES